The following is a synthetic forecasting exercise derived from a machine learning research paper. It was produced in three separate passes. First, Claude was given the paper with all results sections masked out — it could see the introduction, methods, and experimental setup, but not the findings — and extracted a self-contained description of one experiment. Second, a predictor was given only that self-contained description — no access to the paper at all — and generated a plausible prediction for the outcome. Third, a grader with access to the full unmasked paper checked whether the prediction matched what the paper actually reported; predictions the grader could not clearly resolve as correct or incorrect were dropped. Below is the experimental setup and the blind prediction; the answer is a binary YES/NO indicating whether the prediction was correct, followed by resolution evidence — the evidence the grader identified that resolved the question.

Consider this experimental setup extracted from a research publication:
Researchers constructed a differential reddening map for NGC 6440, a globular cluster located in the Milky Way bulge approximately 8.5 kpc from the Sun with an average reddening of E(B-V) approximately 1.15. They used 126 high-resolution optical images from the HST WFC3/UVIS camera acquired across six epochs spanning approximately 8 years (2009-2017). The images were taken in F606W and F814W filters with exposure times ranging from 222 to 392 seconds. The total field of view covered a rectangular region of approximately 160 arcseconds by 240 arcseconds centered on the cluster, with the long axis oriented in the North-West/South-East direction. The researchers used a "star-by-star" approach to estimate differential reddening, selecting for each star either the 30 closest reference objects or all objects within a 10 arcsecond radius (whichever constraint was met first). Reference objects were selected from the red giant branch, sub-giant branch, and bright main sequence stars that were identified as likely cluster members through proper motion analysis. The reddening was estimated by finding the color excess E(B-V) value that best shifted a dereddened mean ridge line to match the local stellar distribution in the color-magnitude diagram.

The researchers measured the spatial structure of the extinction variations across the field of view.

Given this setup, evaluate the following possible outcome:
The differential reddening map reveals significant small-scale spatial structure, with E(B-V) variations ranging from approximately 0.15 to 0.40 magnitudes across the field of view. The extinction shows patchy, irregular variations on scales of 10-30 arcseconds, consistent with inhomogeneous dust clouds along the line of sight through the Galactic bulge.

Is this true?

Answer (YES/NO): NO